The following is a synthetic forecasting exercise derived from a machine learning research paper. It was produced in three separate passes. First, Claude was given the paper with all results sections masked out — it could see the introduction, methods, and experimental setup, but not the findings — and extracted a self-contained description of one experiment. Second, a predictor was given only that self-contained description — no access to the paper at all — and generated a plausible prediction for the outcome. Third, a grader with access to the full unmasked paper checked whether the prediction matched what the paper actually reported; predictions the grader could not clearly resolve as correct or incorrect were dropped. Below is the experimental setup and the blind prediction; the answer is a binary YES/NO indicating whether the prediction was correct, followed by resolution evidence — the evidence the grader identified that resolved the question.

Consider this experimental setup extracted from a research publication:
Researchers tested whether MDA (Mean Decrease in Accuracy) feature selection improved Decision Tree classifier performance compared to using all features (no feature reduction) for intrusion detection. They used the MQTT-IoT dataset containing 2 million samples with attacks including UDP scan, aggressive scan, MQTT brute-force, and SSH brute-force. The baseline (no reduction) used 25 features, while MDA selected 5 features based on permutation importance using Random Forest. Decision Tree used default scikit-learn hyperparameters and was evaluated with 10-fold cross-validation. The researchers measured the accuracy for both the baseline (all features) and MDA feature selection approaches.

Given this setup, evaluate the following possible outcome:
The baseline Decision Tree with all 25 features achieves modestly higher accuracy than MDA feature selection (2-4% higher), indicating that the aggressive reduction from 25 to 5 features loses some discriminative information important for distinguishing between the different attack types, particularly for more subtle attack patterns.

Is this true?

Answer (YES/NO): NO